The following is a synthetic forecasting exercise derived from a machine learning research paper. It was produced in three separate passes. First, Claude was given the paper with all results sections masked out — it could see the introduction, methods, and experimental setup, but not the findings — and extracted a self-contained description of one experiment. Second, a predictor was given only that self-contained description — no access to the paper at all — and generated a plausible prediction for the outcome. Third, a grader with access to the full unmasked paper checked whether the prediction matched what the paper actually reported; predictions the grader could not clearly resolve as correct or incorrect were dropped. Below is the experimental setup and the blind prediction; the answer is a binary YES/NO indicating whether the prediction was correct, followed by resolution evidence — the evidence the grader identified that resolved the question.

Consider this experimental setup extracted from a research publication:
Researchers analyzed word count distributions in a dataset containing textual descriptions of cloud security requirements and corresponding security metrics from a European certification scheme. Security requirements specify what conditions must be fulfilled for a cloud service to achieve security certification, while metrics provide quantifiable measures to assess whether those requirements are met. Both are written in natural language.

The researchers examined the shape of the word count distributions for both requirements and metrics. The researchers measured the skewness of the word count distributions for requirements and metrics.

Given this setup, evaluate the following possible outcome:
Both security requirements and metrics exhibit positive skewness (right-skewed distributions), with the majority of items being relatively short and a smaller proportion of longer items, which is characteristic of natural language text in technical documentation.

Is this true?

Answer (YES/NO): YES